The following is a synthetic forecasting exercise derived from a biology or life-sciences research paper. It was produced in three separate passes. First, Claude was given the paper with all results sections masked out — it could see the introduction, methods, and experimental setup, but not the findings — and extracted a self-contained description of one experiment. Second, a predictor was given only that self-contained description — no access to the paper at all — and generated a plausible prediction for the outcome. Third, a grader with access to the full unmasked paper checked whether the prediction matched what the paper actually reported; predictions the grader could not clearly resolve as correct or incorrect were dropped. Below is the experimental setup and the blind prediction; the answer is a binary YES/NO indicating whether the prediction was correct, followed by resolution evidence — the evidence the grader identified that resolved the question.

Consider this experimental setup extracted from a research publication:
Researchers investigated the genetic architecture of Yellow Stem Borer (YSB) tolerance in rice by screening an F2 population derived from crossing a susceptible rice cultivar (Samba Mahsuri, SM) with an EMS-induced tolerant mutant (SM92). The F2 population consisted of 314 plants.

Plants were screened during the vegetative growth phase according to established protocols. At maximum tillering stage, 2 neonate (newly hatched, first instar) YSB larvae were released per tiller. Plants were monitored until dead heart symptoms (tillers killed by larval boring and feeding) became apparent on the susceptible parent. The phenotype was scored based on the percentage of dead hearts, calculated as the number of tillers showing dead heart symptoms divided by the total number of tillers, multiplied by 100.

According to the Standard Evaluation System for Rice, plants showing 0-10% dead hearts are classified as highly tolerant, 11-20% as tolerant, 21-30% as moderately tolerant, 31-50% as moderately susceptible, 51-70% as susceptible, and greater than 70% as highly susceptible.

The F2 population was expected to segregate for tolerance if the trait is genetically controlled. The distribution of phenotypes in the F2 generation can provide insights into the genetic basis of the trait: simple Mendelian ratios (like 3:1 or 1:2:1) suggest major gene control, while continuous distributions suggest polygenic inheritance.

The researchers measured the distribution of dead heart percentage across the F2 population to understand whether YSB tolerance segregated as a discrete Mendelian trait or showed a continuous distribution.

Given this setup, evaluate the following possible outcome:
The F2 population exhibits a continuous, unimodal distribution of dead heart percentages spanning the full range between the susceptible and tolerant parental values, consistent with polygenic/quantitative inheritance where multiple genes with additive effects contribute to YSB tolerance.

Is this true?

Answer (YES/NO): YES